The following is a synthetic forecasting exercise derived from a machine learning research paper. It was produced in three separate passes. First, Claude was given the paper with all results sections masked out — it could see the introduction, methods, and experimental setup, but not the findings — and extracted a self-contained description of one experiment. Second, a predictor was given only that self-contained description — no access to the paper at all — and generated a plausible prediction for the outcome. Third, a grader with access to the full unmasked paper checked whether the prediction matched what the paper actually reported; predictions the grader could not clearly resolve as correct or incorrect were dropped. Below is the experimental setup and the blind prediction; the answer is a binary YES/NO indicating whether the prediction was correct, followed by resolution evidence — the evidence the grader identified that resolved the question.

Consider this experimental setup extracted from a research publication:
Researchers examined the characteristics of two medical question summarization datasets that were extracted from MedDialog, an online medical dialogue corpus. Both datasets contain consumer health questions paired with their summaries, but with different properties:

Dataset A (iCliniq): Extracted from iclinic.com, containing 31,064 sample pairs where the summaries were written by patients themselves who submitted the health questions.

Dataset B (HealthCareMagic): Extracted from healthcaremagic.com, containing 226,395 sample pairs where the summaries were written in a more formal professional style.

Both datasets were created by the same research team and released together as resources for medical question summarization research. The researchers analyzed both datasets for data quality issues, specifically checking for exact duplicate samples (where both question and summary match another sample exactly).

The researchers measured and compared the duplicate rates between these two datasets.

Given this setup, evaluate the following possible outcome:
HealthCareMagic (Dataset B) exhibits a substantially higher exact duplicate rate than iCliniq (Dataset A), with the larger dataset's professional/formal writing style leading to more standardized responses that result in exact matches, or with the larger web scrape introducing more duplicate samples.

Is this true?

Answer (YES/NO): NO